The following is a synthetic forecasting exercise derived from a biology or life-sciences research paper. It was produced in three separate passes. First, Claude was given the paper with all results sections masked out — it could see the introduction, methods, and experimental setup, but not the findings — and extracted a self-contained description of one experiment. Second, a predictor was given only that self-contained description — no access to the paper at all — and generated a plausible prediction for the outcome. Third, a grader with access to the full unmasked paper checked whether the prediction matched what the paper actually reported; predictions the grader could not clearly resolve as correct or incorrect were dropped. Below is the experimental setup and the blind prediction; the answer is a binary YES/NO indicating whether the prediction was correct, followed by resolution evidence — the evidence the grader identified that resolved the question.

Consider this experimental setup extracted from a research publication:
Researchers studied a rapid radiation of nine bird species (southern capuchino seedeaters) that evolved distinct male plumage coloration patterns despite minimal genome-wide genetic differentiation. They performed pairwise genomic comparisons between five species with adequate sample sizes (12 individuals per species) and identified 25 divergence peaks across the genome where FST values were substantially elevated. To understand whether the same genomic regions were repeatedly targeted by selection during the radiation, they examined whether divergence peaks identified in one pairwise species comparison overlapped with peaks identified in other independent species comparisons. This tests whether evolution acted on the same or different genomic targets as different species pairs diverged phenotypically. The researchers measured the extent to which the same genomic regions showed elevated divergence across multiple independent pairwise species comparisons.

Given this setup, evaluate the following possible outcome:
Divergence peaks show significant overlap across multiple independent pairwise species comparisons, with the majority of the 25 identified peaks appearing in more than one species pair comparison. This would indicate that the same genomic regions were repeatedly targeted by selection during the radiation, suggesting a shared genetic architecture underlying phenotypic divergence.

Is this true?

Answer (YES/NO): YES